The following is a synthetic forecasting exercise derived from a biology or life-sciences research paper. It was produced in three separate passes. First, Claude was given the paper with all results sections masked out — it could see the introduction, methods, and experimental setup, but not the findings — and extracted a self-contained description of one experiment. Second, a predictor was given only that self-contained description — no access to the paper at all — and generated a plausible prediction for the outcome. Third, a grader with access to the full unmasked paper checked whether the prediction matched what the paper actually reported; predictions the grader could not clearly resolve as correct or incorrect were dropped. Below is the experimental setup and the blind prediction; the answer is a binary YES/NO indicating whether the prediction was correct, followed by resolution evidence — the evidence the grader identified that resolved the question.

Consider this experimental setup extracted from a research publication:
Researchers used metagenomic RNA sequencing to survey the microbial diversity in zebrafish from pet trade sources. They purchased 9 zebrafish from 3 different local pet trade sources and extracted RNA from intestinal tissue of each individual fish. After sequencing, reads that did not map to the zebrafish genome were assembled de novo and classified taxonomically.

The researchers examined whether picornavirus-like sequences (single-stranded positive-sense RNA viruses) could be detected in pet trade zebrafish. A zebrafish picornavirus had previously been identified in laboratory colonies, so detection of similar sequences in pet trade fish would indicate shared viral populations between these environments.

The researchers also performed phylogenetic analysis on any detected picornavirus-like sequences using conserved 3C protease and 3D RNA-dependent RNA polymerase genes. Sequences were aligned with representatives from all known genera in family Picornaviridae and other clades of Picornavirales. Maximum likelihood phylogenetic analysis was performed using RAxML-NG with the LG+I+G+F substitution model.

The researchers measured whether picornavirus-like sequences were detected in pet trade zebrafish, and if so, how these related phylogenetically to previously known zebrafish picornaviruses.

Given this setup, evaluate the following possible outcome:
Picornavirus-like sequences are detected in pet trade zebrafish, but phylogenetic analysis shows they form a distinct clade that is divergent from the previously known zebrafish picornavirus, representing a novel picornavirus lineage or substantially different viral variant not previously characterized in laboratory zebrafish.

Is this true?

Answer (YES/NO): NO